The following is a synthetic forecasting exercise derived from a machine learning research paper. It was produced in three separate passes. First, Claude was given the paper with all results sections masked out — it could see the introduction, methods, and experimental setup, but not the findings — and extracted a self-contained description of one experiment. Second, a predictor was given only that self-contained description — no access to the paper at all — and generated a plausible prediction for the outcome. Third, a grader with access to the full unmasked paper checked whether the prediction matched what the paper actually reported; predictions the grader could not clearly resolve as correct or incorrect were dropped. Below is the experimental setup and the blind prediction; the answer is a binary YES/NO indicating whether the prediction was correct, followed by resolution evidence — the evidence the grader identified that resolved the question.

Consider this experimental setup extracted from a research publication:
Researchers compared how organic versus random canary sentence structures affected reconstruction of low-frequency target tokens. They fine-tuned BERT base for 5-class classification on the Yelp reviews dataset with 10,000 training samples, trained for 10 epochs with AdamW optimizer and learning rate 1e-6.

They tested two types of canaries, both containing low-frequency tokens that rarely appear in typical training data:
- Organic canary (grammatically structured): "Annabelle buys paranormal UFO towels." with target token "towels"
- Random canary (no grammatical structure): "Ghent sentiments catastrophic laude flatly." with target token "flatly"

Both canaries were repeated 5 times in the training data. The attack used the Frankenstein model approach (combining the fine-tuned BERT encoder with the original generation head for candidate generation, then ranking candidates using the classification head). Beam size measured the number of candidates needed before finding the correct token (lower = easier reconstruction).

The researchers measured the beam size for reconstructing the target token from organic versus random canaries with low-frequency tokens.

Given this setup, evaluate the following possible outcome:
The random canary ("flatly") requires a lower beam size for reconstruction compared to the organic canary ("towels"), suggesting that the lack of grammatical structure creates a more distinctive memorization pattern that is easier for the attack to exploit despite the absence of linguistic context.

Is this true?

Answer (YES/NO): YES